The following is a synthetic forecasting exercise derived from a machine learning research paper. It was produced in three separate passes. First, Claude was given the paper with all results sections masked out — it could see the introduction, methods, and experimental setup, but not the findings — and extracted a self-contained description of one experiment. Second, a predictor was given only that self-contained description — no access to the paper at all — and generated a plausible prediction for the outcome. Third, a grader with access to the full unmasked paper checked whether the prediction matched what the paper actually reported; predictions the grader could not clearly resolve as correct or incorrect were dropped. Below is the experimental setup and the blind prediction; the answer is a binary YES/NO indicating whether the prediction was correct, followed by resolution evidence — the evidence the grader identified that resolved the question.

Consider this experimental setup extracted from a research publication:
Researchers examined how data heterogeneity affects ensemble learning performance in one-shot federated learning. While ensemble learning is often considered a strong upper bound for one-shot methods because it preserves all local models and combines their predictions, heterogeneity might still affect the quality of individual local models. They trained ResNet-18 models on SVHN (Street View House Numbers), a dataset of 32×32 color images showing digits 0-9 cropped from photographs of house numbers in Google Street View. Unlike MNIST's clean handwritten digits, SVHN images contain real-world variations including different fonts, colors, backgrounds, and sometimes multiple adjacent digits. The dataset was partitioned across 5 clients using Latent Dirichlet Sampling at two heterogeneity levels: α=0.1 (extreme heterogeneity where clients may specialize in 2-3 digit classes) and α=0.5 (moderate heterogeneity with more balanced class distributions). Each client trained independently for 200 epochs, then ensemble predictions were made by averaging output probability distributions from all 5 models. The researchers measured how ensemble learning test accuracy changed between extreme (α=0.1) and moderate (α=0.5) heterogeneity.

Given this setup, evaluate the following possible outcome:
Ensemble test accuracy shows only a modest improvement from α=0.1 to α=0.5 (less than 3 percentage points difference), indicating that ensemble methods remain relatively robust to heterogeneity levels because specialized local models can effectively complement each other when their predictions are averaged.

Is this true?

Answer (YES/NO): NO